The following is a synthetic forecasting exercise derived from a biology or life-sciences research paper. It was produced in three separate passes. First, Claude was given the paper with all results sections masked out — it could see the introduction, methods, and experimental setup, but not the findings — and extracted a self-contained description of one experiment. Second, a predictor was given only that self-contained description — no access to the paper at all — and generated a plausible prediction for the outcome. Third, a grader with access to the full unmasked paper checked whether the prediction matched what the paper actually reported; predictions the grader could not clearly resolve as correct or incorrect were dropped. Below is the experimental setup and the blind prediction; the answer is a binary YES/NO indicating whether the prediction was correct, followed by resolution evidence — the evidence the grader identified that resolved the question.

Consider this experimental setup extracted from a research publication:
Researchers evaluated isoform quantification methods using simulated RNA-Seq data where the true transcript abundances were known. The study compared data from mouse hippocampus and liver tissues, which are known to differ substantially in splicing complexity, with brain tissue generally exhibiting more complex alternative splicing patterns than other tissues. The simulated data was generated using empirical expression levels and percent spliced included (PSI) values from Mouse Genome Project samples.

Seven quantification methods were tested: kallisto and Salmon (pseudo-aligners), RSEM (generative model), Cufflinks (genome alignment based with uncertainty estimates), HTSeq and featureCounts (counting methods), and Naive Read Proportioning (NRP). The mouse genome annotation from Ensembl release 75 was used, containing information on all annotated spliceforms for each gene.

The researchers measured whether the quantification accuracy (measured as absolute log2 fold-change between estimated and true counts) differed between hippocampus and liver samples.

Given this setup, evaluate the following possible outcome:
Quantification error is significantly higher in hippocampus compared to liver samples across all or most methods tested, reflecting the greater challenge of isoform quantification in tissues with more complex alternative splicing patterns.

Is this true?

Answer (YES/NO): NO